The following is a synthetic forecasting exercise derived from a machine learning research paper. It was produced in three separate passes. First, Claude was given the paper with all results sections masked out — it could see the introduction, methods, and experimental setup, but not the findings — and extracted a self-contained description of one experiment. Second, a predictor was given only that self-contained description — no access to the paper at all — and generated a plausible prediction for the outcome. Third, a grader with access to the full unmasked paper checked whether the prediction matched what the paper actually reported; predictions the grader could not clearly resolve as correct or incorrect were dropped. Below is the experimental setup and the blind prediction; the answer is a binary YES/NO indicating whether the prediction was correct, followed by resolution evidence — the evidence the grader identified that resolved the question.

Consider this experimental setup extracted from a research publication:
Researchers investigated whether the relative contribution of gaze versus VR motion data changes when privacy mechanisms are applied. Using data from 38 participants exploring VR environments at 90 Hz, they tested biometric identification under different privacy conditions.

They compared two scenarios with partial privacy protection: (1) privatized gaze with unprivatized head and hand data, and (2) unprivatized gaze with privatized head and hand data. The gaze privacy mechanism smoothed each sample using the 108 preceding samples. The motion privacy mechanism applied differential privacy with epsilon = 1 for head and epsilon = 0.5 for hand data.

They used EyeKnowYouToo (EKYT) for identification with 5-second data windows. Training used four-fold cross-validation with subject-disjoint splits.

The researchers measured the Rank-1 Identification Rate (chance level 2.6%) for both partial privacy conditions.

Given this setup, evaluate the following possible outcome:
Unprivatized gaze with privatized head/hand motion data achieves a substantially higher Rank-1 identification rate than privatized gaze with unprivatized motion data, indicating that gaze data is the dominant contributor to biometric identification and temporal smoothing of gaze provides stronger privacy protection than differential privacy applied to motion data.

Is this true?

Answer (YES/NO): NO